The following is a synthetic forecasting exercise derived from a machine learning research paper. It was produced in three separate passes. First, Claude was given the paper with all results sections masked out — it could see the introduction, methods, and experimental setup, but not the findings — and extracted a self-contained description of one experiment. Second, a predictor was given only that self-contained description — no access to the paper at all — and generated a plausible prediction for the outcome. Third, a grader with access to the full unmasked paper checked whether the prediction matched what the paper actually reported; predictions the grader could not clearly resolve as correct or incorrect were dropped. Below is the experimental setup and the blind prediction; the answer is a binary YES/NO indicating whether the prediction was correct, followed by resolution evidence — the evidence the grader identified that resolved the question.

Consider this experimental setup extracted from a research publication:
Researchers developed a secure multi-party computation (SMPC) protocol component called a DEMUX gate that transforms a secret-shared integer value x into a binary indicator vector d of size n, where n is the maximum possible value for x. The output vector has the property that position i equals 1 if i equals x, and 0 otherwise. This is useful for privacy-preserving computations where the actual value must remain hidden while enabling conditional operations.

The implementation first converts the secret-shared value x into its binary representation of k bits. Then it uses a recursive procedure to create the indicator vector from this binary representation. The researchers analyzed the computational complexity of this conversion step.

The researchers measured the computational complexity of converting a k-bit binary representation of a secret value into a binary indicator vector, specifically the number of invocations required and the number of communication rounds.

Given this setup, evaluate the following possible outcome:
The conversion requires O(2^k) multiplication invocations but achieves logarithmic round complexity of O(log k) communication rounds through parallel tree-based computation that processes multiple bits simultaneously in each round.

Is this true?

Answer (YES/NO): YES